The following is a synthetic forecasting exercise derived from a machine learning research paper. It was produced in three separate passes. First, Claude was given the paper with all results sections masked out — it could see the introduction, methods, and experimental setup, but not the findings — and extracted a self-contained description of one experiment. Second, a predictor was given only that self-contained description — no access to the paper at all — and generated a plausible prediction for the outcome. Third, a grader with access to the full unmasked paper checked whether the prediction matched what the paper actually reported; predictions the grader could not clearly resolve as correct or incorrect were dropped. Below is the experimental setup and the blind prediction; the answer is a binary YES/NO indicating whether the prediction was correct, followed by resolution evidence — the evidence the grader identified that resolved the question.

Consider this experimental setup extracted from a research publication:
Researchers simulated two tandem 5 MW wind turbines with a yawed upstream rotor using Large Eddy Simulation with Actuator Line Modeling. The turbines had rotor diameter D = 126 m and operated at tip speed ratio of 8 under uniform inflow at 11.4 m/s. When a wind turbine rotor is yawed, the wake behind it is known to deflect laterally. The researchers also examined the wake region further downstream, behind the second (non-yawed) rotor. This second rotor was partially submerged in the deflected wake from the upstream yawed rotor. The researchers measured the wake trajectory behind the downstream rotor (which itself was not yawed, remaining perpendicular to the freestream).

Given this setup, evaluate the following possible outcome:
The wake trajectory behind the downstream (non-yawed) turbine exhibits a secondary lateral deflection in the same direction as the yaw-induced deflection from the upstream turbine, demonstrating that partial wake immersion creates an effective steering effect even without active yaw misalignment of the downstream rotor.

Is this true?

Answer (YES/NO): YES